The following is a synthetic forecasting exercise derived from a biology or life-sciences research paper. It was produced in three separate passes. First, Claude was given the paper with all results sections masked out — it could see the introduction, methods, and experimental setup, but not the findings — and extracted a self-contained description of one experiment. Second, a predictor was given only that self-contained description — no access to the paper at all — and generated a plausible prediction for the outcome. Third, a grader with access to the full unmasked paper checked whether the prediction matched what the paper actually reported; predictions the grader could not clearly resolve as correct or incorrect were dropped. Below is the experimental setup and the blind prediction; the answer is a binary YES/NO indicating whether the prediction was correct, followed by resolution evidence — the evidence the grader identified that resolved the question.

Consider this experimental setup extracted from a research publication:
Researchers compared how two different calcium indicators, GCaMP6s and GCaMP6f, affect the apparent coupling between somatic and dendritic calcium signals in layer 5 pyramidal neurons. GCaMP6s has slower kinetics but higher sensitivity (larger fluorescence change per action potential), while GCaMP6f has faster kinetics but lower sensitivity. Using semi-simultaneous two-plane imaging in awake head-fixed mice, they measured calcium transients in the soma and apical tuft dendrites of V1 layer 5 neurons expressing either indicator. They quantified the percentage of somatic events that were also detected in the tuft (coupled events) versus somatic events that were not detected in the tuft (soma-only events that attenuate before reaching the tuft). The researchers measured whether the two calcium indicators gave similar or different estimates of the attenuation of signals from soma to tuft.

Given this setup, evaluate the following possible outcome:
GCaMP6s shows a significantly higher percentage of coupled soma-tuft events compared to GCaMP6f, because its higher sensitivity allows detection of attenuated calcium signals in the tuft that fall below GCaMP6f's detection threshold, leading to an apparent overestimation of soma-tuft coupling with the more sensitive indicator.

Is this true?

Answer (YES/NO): NO